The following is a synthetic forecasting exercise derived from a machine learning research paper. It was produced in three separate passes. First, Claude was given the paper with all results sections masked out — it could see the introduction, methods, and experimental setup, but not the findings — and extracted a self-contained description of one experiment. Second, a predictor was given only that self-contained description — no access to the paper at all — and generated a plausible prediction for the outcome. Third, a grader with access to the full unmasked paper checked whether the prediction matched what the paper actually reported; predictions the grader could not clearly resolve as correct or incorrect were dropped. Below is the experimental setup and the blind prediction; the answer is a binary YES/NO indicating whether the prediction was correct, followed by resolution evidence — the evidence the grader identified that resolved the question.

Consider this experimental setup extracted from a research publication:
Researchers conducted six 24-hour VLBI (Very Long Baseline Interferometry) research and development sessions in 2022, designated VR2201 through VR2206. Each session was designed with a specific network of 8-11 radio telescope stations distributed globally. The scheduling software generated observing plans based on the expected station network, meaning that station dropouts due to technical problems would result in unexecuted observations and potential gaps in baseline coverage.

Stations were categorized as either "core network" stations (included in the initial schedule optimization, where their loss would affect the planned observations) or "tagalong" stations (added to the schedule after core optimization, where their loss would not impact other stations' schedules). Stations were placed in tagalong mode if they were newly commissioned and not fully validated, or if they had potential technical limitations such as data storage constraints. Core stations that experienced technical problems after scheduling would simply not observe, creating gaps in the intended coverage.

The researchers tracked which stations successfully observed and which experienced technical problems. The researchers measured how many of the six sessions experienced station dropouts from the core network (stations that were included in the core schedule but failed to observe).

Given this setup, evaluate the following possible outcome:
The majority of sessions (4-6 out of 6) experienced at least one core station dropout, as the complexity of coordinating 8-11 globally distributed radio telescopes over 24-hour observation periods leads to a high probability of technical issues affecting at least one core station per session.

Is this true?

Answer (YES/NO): YES